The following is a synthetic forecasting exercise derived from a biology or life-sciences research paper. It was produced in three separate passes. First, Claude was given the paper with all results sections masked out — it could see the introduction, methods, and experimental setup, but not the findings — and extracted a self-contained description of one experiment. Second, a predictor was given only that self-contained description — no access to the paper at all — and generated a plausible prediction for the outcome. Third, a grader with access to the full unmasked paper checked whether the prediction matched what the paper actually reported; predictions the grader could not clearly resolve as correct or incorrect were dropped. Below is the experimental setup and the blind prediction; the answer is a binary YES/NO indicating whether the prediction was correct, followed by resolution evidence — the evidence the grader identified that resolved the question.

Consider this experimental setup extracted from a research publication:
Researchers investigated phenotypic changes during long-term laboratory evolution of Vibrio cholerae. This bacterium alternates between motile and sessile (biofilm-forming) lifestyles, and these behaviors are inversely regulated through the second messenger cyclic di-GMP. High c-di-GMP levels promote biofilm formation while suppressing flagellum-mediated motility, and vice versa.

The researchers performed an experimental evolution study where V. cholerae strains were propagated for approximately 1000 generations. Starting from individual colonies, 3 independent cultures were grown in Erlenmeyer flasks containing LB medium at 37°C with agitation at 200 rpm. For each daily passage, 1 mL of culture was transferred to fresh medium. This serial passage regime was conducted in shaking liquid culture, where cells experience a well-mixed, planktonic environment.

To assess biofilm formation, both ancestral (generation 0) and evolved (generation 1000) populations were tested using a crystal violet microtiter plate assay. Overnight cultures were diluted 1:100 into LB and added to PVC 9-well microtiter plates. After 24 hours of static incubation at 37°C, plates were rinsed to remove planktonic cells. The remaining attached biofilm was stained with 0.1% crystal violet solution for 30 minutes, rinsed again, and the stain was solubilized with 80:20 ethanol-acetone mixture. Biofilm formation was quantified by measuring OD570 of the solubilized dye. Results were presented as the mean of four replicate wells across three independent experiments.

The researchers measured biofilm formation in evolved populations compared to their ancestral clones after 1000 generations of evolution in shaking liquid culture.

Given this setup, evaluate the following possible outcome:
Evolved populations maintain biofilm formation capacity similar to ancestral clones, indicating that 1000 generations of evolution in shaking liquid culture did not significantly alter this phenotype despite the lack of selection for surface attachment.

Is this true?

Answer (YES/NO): NO